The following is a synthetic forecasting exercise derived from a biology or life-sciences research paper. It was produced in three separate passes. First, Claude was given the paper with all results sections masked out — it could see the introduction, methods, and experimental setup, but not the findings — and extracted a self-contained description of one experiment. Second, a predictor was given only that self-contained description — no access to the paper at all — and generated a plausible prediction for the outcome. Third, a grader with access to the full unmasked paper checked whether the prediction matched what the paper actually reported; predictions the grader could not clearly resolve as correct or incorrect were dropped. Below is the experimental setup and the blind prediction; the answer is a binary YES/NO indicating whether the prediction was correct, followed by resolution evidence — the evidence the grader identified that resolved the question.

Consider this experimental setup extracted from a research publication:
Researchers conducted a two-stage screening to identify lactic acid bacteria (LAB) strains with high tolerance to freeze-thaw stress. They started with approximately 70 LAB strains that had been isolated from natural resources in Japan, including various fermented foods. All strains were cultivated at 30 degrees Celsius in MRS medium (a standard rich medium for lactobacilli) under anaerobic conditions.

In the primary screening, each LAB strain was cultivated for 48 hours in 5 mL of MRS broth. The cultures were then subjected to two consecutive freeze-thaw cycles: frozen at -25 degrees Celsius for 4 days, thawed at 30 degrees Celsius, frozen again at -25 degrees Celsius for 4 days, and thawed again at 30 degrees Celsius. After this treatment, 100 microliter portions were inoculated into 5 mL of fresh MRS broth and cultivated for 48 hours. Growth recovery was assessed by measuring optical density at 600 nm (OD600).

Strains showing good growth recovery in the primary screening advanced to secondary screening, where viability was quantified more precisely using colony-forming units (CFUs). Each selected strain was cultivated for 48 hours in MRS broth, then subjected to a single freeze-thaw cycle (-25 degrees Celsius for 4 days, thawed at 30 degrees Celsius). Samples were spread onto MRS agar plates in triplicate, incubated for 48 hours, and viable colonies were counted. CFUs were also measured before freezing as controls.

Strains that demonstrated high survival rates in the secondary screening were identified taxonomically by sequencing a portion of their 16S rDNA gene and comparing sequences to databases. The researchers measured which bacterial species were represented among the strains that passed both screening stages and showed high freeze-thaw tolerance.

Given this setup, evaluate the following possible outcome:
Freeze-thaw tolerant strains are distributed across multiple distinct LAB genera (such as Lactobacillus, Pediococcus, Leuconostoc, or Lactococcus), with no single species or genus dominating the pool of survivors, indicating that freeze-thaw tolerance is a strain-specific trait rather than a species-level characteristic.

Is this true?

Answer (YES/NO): NO